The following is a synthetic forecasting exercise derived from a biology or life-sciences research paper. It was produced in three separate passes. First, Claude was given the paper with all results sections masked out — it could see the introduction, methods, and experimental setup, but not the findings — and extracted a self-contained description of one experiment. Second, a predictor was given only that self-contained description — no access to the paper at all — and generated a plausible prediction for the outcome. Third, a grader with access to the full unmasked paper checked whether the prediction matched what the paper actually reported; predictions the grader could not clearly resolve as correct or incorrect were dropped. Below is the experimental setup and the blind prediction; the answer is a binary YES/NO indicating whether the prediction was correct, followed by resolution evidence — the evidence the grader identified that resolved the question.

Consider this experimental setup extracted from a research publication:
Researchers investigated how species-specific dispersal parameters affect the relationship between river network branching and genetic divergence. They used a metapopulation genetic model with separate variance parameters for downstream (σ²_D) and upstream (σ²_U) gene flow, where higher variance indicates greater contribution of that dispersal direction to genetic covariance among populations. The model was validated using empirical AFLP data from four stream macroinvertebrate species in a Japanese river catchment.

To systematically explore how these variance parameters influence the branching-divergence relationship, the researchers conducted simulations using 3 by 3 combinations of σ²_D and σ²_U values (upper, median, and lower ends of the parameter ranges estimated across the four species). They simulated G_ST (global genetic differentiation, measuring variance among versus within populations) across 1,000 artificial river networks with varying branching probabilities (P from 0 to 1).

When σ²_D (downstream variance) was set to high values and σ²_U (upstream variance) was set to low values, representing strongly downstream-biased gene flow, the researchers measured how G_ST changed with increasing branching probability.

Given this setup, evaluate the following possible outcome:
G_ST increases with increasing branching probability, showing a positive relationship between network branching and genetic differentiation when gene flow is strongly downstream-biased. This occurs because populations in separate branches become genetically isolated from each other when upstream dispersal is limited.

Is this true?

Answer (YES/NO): YES